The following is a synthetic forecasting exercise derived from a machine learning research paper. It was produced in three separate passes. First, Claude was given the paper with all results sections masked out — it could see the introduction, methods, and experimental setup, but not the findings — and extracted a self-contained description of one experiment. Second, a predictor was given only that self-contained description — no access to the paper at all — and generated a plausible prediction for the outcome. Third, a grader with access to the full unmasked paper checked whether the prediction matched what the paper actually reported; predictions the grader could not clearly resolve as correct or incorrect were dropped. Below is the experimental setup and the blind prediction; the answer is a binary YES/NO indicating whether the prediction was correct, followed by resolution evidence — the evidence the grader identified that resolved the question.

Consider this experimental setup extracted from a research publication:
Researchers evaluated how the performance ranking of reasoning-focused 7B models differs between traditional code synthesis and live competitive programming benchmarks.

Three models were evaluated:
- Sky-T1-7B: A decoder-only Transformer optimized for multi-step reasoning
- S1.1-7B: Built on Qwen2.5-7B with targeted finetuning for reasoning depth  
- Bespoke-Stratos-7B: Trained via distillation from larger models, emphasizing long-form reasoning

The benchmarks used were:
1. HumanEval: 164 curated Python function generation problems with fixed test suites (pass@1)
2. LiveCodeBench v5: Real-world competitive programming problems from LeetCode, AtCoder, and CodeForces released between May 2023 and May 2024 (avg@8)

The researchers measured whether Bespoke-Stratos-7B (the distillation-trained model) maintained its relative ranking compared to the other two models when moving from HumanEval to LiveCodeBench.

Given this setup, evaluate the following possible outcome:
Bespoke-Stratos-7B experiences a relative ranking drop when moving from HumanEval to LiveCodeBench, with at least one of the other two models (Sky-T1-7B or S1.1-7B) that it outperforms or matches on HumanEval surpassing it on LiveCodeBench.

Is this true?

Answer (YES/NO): YES